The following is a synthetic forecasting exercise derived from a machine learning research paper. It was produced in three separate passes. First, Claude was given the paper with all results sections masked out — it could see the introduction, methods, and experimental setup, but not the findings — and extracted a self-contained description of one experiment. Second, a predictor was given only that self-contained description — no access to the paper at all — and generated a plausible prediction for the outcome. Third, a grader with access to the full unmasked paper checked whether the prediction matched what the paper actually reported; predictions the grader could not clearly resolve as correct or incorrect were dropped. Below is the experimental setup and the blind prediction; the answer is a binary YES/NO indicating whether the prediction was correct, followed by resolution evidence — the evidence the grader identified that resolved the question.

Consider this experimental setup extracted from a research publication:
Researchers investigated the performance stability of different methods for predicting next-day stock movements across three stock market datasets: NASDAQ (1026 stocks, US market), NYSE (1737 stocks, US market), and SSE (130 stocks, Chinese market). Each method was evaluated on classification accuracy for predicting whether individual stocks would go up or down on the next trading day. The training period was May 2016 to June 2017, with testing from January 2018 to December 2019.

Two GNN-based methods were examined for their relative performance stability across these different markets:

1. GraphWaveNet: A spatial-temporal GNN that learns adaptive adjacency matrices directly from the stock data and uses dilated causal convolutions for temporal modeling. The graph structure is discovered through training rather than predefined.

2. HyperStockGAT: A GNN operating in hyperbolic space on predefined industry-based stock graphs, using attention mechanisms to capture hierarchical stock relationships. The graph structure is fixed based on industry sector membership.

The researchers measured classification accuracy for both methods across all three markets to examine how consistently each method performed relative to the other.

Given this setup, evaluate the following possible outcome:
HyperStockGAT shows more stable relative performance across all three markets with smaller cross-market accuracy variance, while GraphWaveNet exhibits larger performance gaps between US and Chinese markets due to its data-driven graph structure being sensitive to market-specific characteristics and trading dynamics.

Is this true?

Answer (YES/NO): NO